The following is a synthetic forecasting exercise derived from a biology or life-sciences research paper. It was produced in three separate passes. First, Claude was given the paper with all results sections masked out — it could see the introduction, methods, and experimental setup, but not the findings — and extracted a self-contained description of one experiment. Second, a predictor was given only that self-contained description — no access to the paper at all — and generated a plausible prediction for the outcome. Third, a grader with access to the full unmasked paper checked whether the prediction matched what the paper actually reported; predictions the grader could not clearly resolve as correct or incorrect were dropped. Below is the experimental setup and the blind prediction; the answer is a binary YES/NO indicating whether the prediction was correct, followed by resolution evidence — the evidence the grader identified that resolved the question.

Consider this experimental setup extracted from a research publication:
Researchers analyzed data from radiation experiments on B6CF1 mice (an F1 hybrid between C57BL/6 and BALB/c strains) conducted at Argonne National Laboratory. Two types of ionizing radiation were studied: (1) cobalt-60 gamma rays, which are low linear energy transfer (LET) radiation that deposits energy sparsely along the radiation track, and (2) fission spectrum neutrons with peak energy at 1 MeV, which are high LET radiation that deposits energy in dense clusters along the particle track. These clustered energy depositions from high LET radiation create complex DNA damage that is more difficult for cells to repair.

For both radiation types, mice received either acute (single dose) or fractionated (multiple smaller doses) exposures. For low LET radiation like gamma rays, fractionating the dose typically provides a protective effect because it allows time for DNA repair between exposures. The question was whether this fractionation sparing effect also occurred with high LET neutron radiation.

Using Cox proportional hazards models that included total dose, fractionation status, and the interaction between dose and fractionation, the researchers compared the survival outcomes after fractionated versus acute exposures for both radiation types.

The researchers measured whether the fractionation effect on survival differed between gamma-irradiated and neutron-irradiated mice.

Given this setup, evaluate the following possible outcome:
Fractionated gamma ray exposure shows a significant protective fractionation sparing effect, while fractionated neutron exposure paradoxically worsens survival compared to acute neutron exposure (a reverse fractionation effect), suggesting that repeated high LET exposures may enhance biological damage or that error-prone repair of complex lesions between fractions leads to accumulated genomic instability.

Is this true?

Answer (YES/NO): NO